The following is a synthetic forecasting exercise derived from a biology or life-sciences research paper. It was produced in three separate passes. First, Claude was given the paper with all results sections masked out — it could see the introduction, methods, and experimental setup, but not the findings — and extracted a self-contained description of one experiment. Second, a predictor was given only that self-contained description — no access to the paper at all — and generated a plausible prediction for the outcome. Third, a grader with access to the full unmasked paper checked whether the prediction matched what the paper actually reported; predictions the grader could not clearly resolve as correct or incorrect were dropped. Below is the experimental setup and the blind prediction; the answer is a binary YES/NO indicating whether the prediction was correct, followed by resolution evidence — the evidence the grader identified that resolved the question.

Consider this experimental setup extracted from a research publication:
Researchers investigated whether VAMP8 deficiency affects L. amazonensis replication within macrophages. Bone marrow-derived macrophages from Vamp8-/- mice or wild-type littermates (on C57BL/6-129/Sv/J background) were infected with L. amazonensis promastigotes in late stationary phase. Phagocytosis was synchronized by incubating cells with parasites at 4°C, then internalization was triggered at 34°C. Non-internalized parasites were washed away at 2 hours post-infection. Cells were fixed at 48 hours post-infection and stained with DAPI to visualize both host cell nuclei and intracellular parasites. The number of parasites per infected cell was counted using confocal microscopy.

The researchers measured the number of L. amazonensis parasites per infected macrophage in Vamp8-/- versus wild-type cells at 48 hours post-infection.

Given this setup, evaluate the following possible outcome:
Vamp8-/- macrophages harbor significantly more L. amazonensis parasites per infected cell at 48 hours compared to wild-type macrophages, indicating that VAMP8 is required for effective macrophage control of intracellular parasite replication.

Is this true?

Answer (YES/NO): NO